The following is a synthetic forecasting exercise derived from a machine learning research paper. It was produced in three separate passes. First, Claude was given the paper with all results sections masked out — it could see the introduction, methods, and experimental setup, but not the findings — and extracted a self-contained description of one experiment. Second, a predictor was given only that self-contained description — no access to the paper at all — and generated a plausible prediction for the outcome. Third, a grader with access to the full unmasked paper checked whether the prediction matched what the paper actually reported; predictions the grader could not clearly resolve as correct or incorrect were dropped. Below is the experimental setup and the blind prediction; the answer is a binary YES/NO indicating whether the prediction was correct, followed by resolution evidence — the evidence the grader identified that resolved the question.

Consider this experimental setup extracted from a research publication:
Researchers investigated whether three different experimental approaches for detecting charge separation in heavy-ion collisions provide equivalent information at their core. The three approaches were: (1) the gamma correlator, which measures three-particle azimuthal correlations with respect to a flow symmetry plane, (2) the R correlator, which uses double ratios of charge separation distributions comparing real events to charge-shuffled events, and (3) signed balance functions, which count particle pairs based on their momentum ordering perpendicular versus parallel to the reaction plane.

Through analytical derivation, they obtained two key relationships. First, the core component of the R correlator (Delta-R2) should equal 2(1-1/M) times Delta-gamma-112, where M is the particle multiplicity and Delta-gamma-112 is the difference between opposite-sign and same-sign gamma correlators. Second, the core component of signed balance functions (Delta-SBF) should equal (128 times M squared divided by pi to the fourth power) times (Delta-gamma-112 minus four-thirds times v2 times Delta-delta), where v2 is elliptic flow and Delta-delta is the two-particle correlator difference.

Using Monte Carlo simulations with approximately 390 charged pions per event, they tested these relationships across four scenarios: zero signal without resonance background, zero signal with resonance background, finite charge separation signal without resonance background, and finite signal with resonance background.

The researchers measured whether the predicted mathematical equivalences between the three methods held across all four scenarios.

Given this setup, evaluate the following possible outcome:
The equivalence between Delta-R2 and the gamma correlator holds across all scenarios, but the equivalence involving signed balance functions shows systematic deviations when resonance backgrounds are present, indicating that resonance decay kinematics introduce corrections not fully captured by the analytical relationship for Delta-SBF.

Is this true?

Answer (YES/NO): NO